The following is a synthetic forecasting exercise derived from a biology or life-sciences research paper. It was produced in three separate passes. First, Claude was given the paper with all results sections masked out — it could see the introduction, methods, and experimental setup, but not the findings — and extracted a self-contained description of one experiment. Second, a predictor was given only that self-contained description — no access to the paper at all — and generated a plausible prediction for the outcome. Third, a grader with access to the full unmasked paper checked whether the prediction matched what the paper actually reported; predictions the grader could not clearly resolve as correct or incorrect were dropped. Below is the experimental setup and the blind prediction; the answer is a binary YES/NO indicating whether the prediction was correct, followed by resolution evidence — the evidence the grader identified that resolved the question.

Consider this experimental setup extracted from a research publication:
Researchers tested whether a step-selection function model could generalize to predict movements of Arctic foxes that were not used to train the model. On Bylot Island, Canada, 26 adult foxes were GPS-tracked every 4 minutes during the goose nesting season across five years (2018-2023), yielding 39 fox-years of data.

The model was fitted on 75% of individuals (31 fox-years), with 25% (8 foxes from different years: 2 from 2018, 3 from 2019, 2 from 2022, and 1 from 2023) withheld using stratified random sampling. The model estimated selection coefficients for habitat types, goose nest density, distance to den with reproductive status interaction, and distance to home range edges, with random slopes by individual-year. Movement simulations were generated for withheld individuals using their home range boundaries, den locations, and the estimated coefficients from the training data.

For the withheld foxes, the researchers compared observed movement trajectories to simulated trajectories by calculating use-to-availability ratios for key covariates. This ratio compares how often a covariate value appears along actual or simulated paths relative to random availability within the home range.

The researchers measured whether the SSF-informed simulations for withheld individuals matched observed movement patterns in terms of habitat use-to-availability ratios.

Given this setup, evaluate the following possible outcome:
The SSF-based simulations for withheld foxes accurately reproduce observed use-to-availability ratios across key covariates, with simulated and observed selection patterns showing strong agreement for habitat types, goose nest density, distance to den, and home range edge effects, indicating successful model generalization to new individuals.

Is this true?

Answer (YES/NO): NO